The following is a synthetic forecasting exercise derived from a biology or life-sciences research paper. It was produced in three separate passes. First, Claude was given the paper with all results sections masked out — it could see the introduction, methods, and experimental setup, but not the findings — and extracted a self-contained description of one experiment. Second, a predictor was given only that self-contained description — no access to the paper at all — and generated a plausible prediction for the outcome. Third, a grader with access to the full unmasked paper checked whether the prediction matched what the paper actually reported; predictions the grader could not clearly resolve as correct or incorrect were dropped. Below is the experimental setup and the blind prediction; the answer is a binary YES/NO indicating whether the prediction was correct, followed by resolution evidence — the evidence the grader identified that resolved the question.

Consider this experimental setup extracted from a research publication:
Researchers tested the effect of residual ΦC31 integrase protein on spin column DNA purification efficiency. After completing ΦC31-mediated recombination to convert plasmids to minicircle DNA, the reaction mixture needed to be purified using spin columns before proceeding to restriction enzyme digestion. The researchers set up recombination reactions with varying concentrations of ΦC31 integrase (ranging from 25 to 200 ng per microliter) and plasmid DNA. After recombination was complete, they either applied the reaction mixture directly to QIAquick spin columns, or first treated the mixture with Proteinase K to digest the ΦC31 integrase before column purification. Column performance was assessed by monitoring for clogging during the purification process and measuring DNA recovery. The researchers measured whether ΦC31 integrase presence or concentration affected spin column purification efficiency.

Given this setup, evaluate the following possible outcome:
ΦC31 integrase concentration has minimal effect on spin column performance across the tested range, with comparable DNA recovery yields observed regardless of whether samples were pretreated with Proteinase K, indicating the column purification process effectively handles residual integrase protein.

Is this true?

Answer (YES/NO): NO